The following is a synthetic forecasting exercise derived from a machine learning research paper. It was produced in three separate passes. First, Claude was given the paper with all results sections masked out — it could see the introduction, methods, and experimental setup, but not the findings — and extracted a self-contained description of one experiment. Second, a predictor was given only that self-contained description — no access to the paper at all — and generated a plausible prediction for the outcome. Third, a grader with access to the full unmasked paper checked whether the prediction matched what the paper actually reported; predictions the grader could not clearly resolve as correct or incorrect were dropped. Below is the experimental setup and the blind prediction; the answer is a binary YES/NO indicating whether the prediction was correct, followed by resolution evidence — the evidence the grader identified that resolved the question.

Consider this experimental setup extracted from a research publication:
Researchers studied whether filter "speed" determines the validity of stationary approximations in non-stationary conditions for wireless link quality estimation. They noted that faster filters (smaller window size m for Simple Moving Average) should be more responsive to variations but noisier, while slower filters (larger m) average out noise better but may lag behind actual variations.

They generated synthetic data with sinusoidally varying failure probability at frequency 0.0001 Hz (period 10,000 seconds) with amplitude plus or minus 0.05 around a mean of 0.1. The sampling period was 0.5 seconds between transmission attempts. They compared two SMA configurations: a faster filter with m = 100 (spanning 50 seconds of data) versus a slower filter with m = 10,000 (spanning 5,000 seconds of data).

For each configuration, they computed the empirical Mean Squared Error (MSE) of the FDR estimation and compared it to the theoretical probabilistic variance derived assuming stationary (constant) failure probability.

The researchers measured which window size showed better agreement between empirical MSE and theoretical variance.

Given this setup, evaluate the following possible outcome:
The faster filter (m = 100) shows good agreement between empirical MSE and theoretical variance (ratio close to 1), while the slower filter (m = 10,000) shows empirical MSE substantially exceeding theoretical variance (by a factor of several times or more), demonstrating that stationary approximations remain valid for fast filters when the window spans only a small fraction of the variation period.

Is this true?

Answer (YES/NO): YES